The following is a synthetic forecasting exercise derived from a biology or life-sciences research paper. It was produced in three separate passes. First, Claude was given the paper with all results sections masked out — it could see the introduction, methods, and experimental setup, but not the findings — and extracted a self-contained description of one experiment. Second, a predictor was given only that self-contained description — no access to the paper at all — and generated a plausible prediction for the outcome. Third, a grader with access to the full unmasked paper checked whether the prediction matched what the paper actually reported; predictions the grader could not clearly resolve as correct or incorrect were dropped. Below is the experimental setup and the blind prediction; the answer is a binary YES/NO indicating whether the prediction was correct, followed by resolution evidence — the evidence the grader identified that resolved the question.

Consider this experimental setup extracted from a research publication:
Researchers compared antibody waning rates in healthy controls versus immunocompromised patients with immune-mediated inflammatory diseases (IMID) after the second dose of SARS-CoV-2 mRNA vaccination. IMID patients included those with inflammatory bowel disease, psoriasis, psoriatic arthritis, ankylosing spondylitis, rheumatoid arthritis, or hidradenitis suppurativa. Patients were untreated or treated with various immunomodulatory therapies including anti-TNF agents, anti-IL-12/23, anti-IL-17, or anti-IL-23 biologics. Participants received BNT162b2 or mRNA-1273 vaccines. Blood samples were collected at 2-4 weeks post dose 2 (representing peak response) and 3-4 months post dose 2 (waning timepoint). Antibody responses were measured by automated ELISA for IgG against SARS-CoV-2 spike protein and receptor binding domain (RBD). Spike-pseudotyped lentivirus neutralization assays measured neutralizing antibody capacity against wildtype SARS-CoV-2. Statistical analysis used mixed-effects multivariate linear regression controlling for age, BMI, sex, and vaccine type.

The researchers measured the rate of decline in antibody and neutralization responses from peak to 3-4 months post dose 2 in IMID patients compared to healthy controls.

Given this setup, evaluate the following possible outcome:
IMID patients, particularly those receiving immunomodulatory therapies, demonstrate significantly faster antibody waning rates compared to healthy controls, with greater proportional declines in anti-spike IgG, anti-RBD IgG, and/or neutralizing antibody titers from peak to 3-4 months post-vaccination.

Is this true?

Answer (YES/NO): YES